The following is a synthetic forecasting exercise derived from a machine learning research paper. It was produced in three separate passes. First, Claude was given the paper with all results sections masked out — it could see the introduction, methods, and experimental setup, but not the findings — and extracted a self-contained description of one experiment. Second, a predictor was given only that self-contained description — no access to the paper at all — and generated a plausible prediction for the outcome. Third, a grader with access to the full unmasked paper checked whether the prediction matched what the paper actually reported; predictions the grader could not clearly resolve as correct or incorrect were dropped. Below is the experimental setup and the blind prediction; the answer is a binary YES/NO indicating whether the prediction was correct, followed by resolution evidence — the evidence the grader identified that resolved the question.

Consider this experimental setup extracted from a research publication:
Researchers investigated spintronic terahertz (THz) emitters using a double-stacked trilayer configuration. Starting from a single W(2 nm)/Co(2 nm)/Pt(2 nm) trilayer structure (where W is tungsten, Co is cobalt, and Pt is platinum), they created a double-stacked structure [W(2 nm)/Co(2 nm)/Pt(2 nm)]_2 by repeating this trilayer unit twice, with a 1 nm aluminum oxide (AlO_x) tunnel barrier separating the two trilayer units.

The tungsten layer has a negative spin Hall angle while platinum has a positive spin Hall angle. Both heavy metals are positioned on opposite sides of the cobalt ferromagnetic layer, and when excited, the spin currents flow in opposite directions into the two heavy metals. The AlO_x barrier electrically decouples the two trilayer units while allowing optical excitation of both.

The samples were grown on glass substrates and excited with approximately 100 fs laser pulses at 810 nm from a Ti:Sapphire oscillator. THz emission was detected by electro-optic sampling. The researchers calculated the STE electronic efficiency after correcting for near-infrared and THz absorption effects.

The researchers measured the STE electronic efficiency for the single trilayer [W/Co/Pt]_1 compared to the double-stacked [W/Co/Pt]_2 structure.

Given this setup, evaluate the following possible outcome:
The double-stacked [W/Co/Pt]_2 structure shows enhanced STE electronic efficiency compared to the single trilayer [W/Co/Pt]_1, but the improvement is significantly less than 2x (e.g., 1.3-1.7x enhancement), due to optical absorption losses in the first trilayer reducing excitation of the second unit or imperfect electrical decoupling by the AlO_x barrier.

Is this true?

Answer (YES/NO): NO